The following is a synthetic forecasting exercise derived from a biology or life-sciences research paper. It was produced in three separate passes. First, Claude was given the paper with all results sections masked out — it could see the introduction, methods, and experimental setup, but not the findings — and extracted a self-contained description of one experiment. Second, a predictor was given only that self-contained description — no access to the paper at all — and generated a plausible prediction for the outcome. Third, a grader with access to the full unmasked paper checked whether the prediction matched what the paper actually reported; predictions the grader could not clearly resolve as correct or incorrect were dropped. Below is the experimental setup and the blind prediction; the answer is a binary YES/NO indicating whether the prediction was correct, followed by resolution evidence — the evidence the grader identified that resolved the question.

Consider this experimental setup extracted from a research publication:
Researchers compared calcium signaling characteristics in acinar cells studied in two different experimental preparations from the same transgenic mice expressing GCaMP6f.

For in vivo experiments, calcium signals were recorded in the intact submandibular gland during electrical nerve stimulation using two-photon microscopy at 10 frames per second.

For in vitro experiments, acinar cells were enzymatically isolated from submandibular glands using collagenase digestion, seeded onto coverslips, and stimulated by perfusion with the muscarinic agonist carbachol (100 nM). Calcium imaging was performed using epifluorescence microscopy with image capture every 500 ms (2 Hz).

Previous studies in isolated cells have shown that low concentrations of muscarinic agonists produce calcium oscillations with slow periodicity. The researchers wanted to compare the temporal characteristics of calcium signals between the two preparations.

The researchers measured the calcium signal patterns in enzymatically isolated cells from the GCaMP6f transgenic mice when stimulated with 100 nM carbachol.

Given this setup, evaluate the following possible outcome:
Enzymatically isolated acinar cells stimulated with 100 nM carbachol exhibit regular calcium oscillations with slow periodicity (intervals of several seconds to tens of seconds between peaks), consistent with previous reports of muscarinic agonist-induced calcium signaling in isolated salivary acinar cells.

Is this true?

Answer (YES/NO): YES